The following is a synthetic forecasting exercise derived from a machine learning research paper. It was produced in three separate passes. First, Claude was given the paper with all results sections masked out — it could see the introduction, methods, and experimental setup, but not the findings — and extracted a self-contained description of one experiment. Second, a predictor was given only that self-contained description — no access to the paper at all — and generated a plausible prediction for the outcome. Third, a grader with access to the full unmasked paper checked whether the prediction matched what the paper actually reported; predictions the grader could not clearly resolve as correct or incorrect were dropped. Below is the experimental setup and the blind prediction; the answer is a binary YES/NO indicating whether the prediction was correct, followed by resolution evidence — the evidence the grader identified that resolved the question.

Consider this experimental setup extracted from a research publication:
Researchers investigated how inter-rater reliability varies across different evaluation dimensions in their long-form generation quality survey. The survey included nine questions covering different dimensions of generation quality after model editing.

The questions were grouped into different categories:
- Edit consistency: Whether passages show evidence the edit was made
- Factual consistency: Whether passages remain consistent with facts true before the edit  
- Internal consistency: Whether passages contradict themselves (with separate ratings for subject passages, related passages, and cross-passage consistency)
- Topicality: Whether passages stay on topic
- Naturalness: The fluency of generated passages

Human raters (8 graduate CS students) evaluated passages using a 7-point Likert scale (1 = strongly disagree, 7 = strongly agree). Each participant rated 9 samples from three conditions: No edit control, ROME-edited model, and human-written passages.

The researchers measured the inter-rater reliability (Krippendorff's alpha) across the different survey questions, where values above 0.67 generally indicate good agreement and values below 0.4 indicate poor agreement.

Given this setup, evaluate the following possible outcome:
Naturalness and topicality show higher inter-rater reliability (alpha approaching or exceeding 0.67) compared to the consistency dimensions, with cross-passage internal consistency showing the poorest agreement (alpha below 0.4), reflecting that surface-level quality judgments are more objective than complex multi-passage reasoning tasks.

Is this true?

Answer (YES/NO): NO